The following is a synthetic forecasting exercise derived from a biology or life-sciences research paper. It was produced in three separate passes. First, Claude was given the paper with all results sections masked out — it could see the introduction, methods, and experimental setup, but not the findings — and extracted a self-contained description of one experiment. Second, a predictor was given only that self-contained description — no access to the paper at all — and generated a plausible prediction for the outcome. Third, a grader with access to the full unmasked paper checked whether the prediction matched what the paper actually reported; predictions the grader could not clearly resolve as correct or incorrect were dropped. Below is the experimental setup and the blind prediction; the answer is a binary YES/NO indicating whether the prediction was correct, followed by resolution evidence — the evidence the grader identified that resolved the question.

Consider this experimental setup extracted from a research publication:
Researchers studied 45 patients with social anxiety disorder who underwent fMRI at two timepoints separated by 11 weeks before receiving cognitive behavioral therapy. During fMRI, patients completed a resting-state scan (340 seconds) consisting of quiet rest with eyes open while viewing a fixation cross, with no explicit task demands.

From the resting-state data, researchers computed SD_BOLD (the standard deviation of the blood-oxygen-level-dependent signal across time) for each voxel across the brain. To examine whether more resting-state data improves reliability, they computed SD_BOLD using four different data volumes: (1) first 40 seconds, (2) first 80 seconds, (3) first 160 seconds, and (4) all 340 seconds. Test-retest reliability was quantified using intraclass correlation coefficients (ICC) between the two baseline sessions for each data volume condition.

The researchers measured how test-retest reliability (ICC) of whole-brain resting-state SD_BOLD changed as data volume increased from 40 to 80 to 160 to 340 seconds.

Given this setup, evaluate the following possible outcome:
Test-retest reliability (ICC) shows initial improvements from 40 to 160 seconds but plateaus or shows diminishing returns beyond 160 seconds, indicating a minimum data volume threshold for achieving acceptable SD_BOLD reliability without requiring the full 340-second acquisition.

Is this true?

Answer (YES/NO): NO